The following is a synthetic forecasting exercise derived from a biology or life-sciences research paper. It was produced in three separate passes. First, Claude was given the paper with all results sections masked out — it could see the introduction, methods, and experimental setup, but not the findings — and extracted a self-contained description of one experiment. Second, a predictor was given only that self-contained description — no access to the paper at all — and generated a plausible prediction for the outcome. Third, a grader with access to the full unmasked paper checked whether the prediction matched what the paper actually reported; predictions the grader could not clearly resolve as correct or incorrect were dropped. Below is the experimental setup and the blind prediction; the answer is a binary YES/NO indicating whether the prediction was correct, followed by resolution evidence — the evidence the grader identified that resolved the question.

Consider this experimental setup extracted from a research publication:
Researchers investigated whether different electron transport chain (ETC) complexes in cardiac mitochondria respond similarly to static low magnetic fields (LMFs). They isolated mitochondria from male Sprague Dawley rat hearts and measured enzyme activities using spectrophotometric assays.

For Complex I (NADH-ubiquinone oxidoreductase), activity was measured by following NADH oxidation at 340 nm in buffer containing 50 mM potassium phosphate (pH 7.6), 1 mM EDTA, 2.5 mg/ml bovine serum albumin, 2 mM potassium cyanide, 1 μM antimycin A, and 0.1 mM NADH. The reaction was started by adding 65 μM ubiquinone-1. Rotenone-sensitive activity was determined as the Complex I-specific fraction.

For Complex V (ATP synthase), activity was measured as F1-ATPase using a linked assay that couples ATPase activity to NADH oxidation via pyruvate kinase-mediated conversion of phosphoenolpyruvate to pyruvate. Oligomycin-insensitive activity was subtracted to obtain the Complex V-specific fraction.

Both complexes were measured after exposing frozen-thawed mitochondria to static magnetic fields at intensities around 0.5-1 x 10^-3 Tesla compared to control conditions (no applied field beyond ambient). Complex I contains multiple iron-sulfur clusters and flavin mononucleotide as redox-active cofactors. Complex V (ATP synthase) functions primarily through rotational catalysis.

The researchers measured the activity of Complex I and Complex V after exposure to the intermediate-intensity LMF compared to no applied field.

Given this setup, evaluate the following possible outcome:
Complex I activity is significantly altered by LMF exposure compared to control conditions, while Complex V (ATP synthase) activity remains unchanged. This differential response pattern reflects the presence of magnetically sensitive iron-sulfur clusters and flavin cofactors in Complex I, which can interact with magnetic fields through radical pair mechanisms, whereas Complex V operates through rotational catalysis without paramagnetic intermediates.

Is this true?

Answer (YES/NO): NO